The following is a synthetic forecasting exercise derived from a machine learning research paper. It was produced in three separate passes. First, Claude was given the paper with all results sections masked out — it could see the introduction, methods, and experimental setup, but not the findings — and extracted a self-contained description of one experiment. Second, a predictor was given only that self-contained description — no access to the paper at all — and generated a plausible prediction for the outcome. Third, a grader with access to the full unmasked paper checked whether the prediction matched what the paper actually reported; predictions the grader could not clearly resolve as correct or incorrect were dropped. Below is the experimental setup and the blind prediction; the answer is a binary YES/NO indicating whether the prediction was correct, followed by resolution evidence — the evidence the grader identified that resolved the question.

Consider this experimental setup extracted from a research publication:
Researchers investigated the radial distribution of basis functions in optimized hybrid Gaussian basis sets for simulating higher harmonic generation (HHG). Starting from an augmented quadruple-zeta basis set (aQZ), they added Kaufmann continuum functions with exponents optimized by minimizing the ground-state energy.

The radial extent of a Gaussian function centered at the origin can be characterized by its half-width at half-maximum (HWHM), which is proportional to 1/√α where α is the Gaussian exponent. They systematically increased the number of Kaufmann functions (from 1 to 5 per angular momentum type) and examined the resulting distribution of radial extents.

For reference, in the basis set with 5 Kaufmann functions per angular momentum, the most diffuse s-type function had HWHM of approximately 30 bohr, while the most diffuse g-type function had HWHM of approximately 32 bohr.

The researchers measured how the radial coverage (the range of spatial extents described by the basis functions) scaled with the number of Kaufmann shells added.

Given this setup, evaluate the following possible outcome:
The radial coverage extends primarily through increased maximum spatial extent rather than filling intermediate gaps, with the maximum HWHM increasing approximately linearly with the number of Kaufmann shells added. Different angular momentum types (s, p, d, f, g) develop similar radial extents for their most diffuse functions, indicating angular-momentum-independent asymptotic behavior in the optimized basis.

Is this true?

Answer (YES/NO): NO